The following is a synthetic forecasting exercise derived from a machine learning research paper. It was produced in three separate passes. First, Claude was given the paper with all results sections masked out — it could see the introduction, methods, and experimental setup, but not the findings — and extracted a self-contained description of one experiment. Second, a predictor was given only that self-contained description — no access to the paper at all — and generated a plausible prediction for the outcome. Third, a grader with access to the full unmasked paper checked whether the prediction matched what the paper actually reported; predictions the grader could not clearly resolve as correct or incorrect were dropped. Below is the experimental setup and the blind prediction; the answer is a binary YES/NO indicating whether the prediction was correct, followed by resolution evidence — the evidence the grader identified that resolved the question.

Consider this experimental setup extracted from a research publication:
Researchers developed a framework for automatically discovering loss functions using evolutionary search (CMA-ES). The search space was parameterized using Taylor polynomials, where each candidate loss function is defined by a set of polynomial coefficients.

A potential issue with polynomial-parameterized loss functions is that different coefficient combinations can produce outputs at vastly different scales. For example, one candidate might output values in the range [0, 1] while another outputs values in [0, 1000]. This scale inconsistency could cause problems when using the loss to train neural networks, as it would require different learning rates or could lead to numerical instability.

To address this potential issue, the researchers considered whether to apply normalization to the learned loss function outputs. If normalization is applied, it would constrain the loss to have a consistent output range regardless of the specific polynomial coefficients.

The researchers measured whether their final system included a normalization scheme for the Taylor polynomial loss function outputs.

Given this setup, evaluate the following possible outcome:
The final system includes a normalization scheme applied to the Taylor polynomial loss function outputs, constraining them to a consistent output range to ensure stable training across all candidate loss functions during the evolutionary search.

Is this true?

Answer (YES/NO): YES